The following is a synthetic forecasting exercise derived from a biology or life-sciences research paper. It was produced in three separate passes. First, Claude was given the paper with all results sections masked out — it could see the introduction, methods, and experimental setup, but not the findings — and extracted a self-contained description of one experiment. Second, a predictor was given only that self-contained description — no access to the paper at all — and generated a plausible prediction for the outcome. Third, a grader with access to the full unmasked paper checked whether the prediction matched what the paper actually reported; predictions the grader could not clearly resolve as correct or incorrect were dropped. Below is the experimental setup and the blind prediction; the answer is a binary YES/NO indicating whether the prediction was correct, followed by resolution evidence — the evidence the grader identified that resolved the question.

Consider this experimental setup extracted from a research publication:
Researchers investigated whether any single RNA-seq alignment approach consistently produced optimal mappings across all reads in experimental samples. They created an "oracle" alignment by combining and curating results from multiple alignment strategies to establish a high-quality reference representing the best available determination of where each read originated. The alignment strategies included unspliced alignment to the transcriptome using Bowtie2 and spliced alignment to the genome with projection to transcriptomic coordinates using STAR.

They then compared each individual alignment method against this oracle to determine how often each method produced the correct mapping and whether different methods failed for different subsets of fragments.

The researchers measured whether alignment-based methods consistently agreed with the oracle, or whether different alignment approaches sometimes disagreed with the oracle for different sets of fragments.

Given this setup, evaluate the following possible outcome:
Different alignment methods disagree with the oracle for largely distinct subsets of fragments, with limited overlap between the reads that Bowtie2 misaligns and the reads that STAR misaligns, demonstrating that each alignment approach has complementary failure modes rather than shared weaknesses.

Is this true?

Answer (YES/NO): YES